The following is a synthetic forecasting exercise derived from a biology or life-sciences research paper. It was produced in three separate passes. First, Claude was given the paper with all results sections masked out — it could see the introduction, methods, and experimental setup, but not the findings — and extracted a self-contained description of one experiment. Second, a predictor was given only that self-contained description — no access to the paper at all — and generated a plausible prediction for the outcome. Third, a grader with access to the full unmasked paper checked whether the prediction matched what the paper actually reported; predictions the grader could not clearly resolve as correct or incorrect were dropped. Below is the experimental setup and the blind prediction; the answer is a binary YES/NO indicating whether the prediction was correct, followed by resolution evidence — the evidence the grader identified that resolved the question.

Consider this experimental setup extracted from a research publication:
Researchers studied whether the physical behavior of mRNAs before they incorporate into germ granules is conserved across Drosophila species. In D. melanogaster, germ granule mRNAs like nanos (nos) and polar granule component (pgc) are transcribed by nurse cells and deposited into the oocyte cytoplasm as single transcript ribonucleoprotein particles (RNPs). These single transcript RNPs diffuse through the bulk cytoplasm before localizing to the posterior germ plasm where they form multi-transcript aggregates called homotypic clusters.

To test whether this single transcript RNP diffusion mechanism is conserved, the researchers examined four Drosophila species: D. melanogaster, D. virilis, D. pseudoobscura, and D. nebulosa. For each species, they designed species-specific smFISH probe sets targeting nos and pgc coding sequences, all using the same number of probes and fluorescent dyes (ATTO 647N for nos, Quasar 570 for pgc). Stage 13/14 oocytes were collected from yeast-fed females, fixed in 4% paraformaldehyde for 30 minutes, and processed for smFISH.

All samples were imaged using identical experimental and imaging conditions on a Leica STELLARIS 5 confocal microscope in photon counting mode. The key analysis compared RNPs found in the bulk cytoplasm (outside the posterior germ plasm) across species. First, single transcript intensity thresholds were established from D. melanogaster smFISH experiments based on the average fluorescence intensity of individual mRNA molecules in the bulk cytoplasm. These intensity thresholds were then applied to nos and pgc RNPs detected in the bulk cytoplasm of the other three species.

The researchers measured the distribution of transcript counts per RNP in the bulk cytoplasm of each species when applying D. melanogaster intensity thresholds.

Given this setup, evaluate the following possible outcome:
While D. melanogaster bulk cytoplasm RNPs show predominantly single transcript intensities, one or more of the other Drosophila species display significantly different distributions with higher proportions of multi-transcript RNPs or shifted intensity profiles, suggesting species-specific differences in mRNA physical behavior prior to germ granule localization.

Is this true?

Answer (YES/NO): NO